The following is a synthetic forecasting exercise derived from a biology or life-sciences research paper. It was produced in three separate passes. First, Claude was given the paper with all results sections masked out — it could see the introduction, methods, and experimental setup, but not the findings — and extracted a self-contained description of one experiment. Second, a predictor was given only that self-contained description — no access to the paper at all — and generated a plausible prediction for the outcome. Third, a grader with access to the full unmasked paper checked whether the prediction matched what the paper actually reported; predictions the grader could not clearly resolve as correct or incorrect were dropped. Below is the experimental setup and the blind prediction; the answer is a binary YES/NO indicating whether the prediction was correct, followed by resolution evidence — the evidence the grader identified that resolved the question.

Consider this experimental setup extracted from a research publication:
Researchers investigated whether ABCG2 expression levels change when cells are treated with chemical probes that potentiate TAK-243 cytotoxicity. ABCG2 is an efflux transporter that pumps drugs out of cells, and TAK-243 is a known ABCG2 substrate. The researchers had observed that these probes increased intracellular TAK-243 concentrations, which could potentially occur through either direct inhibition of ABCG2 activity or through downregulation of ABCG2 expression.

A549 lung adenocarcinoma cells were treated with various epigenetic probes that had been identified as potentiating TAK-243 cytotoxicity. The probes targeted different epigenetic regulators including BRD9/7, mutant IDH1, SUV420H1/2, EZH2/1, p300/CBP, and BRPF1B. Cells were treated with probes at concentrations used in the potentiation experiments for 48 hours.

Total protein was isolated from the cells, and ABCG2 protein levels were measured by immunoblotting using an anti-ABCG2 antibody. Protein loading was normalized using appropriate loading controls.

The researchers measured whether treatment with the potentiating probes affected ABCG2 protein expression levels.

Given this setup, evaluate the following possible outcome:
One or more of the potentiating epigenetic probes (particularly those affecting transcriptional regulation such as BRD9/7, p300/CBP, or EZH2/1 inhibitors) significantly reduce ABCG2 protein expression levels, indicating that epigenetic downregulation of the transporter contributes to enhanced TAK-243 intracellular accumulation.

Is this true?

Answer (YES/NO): NO